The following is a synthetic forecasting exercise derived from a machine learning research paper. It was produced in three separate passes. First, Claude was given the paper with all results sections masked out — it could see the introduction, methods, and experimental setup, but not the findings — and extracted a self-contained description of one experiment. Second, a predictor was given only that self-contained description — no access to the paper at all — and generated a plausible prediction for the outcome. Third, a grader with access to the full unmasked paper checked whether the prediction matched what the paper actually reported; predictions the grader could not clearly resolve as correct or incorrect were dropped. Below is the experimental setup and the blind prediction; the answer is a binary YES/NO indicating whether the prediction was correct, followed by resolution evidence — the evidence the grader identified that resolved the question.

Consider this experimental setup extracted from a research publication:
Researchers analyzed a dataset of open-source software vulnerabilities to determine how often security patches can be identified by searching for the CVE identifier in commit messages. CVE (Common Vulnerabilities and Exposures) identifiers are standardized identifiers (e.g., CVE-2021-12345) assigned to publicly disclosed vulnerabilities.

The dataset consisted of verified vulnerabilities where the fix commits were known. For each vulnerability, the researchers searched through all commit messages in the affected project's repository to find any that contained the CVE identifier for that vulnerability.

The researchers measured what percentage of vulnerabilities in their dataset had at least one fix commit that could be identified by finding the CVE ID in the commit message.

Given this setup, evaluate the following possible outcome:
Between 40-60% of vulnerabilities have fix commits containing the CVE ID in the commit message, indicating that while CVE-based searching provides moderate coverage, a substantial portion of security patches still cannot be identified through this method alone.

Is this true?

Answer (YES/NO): NO